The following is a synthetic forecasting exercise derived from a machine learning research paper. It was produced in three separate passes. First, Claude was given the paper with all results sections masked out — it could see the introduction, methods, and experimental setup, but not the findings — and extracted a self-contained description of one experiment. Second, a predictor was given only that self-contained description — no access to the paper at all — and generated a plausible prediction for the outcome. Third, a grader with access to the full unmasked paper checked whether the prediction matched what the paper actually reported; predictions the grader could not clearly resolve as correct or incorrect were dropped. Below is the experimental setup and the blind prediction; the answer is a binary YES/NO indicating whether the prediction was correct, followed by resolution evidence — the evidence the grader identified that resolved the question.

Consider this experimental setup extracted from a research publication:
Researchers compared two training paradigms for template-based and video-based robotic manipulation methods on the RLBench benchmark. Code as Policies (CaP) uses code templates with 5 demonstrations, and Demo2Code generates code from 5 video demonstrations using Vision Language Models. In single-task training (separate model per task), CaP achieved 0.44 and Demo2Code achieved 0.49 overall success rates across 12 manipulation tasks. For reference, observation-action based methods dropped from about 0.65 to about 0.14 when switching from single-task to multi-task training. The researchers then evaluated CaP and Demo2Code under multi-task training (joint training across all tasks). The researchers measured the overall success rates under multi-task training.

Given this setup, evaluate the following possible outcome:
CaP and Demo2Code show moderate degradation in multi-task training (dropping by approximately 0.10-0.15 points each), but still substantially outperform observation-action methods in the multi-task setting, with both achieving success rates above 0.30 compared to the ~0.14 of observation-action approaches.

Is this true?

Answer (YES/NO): YES